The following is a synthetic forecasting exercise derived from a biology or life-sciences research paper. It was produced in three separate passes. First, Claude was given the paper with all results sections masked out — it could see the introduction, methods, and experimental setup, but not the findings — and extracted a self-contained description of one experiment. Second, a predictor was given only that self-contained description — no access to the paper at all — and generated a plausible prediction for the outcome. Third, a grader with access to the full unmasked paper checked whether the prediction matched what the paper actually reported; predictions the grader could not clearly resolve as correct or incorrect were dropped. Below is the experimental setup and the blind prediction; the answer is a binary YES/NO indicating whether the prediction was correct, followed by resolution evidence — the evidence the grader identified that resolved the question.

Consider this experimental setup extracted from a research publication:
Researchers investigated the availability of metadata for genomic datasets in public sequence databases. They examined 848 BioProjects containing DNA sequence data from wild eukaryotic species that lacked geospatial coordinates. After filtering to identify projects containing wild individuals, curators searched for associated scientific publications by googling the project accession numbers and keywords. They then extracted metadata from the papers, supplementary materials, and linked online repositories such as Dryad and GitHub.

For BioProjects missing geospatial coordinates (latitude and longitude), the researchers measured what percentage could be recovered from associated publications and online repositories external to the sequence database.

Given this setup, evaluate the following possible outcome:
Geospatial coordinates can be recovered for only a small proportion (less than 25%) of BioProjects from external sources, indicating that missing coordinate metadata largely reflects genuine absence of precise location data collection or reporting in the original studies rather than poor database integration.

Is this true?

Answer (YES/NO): NO